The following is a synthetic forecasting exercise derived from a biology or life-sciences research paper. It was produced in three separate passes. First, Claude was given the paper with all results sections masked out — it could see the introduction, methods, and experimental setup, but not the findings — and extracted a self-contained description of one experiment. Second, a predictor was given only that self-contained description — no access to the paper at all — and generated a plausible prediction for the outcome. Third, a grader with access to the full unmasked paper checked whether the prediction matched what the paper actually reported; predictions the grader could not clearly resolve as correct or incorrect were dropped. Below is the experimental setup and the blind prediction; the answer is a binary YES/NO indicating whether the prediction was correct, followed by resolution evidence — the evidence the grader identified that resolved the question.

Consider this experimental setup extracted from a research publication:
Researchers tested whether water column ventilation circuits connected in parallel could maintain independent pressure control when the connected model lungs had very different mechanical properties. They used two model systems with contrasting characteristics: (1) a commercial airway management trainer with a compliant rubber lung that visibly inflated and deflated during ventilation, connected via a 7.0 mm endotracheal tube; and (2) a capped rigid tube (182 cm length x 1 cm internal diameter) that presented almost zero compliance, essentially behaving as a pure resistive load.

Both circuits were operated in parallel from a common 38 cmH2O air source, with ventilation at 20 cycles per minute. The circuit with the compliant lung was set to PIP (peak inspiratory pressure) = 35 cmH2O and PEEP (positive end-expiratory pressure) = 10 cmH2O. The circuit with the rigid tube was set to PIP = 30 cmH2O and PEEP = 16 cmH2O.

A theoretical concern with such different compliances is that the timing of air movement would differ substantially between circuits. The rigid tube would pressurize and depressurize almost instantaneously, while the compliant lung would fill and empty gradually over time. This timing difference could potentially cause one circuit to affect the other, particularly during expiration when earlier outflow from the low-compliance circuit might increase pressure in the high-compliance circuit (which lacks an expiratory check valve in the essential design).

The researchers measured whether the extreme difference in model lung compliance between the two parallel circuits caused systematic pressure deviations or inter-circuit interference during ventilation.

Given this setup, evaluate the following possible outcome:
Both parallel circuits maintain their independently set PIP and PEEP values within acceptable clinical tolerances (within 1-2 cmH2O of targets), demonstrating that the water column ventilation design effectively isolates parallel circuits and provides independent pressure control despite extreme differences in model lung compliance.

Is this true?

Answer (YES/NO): YES